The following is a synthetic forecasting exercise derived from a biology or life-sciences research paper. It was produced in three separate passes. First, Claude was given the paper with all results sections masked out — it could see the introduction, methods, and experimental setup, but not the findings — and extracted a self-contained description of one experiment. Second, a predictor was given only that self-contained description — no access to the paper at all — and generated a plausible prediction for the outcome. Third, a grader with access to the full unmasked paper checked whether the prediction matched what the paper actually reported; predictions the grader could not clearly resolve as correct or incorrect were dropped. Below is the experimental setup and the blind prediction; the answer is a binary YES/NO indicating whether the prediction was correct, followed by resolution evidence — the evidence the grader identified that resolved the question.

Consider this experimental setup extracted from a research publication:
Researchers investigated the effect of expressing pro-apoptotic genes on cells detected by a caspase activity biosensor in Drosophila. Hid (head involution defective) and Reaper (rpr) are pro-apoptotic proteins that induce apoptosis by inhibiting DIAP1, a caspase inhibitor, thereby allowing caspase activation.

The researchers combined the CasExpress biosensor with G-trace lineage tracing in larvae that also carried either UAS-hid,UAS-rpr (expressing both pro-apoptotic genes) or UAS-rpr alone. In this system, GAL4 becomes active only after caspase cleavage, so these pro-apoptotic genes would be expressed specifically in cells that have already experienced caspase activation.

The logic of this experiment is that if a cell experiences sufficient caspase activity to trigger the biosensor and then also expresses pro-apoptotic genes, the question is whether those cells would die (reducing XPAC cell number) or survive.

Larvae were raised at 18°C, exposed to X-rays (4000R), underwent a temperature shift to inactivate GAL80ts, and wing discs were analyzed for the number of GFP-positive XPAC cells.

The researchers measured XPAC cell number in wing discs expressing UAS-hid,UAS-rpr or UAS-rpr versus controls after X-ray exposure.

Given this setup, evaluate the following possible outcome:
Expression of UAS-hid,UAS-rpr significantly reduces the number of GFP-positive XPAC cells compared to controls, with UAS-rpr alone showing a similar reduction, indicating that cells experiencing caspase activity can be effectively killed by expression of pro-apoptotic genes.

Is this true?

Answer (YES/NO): YES